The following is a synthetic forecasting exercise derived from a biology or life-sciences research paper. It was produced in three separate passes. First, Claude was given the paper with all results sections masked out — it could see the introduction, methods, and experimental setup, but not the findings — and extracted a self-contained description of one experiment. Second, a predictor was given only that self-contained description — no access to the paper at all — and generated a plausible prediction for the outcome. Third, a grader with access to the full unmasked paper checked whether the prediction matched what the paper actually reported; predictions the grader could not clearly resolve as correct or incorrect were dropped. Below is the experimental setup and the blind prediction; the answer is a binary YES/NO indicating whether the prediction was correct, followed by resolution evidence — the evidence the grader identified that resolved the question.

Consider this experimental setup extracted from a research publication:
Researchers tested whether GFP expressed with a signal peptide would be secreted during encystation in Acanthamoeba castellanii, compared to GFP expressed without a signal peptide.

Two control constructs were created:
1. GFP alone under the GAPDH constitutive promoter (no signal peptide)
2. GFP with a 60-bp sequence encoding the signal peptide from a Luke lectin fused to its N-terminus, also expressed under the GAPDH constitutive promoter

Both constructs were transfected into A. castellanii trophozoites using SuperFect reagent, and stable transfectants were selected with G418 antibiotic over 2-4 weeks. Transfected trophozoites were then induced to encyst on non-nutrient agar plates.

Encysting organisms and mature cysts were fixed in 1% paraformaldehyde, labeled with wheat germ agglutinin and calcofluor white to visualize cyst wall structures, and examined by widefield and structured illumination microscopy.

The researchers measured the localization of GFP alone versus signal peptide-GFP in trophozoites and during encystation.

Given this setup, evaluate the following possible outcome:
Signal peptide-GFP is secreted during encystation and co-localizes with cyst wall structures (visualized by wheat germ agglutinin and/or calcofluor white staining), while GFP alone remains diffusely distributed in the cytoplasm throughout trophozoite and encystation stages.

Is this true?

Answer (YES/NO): NO